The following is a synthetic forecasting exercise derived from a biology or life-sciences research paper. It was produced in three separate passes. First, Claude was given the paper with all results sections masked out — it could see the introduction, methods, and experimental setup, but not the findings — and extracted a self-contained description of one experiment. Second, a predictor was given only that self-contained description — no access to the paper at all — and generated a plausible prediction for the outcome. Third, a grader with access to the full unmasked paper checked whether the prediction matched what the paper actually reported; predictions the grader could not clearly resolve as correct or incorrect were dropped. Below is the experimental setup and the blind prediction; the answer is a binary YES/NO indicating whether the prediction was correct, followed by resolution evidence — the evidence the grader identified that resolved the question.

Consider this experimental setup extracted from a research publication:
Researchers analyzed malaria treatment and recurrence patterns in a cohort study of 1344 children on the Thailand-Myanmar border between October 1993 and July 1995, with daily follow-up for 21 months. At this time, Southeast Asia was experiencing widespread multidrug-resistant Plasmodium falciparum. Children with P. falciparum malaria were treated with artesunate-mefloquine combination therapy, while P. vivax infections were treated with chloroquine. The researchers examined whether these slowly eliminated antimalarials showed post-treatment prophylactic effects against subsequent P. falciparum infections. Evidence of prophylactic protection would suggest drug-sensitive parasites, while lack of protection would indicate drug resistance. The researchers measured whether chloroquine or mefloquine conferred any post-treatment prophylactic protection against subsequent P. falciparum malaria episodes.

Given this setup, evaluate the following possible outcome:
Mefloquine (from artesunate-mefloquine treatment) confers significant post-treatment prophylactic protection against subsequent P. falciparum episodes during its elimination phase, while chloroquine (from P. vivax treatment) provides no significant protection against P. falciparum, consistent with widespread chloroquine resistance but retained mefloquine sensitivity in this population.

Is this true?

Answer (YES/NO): NO